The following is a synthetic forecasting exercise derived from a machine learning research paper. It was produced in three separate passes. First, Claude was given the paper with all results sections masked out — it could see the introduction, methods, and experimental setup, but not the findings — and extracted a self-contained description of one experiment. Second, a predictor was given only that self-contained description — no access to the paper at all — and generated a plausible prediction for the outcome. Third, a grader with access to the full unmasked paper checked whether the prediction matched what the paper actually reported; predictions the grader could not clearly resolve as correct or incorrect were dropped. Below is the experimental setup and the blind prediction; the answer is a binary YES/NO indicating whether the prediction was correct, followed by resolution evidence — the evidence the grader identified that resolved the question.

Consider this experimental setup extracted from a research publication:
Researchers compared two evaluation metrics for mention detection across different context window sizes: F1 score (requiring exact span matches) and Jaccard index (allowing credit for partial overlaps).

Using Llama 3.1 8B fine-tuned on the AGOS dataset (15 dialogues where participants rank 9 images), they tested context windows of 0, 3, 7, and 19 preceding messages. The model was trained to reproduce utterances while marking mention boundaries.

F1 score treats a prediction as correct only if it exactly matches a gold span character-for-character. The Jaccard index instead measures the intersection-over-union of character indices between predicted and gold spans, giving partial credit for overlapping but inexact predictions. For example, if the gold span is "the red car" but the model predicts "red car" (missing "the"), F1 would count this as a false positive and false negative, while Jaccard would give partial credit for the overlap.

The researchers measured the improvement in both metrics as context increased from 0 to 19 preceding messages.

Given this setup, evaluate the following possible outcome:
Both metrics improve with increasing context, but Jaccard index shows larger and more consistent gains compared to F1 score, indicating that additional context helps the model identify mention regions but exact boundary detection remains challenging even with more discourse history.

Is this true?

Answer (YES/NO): NO